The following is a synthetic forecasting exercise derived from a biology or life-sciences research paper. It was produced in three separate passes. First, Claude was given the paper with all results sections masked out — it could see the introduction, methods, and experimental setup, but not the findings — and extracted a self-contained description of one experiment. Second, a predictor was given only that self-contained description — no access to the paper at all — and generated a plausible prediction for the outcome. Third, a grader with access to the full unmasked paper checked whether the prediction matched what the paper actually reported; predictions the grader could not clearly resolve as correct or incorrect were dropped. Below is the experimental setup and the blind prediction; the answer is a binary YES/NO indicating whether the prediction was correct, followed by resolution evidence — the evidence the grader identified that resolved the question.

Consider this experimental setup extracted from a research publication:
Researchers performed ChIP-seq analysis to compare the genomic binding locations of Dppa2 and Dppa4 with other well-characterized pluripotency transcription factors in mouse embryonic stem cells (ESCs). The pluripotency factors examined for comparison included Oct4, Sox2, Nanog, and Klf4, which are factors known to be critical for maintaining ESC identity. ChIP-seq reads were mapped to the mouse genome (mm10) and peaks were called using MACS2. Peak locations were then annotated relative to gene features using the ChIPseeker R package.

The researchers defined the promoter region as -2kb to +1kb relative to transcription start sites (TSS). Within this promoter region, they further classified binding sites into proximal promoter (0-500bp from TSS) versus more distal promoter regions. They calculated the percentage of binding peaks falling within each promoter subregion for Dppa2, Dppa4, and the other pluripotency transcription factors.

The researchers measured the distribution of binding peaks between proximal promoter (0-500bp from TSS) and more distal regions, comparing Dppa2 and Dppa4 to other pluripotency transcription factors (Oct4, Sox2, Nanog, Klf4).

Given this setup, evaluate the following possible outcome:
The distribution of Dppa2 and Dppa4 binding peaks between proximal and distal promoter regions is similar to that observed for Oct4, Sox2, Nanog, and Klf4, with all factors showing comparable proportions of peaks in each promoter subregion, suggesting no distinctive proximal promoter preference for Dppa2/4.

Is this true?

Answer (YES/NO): NO